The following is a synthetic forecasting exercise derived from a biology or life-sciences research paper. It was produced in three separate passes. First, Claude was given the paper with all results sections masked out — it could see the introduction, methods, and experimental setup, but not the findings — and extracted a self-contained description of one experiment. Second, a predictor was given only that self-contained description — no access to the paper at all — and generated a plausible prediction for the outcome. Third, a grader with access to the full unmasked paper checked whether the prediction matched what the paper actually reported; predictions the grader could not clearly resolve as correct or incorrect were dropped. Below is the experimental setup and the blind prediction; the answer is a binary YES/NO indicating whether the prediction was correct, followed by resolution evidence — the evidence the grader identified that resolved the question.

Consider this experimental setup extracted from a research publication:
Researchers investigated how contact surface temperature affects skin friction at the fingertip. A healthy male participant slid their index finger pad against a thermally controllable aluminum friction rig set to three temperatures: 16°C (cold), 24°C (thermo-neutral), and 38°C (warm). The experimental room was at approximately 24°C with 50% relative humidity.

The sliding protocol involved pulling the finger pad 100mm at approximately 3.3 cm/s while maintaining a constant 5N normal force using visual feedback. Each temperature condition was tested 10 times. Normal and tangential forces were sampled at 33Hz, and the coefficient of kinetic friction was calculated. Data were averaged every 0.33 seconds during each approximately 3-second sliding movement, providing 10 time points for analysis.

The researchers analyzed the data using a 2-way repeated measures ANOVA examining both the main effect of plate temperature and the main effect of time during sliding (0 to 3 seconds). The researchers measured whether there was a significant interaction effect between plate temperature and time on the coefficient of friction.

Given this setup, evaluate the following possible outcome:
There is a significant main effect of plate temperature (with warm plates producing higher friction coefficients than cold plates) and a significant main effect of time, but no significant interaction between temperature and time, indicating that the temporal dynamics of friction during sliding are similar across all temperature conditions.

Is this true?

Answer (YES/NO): YES